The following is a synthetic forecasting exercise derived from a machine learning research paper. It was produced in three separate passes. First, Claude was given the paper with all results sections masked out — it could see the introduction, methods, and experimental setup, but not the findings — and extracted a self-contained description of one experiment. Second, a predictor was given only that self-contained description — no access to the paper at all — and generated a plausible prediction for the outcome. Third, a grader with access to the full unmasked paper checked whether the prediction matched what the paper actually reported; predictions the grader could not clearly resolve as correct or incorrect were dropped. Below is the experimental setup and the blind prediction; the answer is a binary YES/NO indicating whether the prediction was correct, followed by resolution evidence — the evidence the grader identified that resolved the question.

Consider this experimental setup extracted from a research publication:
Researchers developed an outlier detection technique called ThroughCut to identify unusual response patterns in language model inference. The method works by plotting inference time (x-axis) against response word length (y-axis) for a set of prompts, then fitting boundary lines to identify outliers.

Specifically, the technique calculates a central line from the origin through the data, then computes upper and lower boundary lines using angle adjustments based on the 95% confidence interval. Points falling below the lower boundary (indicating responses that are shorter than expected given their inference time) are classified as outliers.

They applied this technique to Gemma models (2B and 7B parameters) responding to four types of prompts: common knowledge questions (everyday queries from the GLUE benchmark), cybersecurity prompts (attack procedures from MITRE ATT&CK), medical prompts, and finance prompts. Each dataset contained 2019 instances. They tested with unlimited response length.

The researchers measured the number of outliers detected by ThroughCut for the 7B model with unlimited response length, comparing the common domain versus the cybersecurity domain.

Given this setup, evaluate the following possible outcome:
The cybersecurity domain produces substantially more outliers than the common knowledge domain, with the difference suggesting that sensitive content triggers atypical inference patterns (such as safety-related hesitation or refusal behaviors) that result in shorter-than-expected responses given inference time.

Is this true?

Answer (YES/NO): NO